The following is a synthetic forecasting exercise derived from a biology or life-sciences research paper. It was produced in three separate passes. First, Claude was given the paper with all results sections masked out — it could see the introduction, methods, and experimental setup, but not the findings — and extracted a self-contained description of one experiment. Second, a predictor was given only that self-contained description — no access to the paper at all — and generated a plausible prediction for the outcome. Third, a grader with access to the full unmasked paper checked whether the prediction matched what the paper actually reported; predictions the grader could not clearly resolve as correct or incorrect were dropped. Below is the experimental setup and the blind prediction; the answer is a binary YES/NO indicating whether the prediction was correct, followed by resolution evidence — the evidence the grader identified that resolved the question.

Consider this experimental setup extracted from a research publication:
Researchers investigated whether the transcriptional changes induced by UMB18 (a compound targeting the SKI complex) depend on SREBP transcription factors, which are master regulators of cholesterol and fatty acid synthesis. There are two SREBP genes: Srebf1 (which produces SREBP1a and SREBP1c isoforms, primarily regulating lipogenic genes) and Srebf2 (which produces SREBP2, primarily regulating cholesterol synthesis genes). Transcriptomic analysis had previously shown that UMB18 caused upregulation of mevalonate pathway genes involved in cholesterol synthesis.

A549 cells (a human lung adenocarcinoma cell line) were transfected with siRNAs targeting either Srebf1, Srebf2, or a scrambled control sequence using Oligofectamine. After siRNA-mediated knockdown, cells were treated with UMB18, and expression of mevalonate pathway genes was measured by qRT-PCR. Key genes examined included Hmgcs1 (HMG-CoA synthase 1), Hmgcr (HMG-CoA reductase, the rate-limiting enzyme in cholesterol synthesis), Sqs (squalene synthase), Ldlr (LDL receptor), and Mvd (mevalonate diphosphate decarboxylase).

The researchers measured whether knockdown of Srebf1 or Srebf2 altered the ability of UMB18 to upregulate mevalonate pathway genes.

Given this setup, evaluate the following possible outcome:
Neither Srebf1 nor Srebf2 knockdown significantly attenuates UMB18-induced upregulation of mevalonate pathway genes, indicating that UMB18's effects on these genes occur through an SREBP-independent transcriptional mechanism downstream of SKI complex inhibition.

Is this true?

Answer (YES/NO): NO